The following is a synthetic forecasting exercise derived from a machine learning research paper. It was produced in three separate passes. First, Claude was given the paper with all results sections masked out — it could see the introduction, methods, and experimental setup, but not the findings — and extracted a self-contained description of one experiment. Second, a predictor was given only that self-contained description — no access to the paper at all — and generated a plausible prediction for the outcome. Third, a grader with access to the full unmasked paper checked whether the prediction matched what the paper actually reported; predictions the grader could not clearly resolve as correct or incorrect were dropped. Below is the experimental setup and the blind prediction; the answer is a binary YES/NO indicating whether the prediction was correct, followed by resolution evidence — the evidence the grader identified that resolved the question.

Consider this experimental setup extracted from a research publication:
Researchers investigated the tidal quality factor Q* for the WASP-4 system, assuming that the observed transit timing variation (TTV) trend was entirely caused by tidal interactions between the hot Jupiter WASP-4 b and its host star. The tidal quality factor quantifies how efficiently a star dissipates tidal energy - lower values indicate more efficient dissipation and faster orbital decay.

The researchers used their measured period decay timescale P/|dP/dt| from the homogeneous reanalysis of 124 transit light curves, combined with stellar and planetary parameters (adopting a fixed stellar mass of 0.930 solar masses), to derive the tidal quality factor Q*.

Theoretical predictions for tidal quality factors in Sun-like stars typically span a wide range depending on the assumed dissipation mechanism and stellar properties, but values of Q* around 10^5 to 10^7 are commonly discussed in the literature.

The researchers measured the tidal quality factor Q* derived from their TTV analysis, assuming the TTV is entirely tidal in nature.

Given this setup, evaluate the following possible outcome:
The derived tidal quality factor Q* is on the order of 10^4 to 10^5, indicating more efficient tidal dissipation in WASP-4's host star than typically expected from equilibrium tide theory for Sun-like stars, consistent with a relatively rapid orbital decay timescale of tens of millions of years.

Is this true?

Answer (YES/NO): YES